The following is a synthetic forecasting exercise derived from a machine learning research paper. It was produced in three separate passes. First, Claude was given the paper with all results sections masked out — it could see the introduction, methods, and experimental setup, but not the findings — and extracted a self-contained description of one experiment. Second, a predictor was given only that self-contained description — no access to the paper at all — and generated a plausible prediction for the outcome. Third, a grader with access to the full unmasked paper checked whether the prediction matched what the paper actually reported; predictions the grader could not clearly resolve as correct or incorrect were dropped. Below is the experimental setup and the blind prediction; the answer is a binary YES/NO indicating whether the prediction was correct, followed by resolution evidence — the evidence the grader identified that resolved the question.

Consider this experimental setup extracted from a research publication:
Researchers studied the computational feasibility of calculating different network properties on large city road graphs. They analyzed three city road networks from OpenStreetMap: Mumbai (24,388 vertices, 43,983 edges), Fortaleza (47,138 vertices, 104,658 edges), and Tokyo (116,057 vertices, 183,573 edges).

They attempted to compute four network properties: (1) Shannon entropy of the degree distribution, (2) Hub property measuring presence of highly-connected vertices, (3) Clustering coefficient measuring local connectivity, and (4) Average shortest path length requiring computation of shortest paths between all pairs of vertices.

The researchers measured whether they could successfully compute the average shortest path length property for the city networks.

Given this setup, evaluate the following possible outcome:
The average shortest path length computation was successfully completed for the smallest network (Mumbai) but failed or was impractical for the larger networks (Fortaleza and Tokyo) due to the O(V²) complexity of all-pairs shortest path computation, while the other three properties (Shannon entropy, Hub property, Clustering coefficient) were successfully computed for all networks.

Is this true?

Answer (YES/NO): NO